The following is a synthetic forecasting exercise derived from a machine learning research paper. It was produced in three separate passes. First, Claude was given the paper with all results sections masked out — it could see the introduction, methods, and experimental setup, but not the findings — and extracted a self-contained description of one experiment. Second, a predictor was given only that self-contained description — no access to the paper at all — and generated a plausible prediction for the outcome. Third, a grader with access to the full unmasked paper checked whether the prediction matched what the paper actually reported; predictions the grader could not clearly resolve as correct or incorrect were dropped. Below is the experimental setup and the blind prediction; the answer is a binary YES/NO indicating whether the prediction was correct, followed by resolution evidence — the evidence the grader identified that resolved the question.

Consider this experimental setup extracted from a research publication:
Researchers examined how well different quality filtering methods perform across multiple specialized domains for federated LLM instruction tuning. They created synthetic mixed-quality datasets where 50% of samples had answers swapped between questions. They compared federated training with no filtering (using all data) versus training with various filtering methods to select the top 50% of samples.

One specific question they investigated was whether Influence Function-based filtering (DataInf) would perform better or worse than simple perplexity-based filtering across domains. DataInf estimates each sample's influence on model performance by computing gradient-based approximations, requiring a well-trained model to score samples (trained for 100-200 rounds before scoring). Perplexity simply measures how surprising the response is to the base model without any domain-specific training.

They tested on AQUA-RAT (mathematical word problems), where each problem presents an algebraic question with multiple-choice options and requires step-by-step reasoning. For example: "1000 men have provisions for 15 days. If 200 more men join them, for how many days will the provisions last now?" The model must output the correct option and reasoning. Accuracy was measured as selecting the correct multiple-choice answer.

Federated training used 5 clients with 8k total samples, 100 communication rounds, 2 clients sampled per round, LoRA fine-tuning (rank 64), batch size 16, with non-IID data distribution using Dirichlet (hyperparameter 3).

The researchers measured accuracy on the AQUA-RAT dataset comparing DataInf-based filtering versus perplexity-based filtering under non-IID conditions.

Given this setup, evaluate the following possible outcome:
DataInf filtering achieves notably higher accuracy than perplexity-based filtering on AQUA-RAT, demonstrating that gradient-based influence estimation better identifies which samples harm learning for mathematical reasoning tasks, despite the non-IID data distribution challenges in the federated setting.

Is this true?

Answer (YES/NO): YES